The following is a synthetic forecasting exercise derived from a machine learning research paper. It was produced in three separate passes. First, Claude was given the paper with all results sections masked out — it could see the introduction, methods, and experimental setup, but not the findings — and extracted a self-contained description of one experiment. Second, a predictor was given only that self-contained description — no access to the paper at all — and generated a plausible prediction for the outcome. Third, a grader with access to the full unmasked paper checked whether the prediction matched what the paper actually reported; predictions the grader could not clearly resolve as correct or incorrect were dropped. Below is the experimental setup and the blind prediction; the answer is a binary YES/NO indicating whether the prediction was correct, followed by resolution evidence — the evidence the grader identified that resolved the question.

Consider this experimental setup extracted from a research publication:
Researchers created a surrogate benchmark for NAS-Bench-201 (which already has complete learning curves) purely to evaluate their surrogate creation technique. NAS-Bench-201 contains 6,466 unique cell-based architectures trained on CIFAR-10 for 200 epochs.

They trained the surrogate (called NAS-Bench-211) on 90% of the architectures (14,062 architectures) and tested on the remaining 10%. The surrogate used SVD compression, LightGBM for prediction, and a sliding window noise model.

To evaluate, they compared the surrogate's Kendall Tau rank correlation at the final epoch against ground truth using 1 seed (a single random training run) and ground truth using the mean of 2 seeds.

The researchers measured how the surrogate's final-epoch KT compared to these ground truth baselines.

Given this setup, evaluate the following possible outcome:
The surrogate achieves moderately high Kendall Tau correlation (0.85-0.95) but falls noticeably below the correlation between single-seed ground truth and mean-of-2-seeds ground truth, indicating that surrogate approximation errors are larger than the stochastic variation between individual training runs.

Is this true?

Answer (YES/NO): NO